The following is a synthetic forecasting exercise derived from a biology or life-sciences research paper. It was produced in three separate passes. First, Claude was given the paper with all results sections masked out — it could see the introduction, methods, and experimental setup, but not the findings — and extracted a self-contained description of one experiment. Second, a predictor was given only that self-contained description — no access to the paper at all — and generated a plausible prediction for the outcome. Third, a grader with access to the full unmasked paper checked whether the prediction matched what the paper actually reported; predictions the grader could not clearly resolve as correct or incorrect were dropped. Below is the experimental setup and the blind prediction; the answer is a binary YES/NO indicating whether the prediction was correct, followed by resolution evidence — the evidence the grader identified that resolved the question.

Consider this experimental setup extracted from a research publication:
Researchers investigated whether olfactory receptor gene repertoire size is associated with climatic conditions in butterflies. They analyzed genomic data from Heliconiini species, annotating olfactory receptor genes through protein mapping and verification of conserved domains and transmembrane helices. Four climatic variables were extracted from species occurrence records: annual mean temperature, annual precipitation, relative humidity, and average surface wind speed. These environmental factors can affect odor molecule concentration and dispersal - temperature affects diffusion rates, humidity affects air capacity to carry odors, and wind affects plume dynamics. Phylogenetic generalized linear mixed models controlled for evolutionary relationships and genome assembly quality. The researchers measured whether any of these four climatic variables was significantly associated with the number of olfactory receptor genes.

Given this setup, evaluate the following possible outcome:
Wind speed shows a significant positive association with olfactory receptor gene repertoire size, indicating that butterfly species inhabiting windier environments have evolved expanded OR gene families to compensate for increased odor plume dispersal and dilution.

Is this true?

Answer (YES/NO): NO